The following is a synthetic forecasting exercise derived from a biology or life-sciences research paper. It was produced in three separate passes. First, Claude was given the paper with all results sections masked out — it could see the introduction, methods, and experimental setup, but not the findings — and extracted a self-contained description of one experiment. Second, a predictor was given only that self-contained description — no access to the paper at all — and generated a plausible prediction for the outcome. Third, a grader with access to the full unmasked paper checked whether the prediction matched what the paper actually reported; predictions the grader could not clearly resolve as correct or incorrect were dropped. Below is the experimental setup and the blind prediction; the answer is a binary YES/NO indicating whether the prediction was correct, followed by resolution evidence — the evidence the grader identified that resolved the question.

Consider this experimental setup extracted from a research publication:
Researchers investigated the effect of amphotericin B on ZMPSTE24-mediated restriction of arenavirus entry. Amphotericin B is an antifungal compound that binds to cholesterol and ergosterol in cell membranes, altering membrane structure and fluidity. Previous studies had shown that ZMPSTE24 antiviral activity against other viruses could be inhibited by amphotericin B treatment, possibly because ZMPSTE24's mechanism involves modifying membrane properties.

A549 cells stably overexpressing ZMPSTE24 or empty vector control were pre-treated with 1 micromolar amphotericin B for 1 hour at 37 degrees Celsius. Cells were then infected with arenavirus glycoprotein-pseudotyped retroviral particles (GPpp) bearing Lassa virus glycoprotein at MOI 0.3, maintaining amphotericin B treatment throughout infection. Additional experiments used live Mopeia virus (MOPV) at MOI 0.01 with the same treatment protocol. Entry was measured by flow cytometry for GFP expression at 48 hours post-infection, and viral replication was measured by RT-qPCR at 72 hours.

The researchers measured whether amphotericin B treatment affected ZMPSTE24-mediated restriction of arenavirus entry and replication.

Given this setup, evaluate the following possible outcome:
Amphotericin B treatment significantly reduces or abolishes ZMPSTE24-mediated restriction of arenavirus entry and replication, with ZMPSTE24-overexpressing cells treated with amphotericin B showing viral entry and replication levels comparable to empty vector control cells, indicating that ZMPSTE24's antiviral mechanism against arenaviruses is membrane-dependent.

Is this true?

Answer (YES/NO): NO